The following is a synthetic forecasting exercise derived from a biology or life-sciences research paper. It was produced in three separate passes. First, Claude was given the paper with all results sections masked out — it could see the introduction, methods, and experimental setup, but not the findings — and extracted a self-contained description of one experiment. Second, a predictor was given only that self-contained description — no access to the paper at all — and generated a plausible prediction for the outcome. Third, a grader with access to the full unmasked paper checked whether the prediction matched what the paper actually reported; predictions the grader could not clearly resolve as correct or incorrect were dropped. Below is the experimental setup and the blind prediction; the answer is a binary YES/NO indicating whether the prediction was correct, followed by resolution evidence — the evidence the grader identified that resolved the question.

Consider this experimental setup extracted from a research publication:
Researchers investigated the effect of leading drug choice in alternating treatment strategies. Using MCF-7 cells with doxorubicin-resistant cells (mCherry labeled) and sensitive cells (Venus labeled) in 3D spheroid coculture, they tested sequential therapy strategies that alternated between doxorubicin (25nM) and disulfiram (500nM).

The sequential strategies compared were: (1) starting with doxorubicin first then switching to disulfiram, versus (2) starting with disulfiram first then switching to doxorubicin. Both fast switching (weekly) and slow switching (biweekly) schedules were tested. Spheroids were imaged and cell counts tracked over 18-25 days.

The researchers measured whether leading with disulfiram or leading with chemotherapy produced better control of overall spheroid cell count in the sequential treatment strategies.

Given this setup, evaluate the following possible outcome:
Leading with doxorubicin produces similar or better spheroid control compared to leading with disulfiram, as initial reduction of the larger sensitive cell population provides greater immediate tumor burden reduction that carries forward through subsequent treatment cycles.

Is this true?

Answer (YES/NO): NO